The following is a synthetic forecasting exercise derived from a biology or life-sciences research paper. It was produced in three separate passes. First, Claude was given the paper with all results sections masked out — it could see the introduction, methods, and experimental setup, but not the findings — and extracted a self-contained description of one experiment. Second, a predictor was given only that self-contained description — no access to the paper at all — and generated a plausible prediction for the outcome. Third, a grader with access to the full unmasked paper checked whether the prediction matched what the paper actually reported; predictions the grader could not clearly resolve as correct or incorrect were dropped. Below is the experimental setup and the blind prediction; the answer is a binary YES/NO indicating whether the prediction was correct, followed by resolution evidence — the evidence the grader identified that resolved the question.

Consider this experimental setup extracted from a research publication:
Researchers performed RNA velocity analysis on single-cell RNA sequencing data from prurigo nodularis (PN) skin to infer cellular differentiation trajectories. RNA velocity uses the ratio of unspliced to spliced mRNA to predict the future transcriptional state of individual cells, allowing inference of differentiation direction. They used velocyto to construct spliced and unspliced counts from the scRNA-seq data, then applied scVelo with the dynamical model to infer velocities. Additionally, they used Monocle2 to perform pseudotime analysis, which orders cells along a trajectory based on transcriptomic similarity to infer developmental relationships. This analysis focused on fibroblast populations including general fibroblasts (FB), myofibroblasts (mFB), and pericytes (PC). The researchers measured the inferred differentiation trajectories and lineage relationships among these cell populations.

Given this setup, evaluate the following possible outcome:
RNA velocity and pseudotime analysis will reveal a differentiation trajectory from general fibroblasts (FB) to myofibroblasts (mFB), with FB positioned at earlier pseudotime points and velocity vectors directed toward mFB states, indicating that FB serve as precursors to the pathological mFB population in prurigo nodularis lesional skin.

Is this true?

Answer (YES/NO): NO